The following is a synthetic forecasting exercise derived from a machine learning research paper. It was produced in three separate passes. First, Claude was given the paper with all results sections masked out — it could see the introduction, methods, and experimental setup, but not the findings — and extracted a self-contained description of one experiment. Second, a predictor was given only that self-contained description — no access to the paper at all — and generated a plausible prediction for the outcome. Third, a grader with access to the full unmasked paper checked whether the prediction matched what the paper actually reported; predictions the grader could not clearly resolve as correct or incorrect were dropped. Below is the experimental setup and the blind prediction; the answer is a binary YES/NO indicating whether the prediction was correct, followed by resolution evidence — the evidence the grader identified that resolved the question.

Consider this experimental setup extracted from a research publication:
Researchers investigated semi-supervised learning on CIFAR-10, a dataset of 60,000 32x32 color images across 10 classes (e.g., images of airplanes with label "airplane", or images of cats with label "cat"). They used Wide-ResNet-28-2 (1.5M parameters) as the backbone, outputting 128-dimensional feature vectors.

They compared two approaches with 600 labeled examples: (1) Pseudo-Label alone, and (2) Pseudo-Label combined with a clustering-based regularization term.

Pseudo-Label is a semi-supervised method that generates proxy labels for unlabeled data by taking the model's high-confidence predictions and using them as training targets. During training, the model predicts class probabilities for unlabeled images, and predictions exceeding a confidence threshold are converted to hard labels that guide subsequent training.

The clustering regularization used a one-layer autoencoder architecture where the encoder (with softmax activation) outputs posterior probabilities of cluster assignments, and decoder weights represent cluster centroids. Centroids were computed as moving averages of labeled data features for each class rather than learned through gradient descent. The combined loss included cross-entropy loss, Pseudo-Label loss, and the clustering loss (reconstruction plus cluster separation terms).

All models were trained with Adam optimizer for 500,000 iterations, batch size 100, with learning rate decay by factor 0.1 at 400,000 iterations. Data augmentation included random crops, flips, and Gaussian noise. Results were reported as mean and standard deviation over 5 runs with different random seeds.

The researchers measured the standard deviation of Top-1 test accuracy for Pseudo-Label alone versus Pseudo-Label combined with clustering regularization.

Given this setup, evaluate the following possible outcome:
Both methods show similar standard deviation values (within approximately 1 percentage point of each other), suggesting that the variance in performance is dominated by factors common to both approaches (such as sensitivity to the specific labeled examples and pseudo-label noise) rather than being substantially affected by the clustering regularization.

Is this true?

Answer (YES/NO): NO